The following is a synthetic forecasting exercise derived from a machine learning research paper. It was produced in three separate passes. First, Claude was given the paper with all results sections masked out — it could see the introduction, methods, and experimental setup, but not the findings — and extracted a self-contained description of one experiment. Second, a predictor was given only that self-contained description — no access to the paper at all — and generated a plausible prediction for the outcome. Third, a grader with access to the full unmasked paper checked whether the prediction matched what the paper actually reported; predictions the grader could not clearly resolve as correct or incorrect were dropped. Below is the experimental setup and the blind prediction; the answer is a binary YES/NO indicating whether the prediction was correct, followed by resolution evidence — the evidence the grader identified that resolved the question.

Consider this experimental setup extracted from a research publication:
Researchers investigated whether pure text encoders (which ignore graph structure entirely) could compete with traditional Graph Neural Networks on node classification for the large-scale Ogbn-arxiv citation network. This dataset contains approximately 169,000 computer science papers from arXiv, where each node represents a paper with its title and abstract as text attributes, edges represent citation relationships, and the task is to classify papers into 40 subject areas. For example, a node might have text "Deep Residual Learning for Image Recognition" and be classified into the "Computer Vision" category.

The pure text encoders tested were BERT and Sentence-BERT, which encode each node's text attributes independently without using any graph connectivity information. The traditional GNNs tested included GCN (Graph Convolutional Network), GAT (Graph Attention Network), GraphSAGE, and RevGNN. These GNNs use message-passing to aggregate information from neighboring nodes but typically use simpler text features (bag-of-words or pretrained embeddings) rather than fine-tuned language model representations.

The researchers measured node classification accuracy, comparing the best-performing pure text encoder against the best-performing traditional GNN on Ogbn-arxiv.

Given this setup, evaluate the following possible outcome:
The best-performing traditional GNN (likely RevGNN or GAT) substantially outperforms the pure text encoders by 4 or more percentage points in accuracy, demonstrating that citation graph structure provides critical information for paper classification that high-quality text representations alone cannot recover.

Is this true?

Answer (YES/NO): NO